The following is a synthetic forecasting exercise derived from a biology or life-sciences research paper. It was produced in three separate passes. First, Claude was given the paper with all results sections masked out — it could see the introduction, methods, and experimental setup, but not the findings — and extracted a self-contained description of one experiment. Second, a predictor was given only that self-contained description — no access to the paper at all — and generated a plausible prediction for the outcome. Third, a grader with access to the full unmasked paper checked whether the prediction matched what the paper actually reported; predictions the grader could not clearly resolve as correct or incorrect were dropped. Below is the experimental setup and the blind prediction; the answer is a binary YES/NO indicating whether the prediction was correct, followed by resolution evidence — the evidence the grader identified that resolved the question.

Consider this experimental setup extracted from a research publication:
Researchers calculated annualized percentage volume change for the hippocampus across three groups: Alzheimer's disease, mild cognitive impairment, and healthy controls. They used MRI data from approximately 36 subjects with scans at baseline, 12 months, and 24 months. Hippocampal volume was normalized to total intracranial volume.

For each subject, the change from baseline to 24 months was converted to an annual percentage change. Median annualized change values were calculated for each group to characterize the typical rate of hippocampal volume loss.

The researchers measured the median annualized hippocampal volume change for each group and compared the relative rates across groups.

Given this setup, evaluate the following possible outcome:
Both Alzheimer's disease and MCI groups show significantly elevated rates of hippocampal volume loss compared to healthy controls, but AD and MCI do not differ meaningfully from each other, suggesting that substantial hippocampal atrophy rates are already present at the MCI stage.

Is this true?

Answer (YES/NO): NO